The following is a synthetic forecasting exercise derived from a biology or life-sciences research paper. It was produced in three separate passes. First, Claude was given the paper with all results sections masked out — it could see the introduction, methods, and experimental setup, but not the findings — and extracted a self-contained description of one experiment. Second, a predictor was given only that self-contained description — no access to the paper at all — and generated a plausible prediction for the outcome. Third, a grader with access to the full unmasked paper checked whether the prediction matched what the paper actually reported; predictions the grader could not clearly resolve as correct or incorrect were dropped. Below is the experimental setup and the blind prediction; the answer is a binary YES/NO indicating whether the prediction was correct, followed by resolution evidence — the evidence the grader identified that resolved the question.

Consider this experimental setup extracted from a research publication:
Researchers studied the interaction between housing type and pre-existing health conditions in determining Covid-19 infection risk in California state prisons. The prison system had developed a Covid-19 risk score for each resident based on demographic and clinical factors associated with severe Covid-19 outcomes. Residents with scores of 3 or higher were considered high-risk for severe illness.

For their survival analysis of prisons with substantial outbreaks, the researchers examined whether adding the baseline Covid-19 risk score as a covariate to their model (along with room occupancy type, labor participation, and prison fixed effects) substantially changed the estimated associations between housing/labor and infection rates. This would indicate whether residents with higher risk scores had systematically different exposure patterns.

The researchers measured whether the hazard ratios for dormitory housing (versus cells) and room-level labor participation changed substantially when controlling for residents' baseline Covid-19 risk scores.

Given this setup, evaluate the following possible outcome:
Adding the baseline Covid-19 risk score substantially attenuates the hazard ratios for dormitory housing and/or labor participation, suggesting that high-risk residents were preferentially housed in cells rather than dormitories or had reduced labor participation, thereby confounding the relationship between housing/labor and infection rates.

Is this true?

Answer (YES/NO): NO